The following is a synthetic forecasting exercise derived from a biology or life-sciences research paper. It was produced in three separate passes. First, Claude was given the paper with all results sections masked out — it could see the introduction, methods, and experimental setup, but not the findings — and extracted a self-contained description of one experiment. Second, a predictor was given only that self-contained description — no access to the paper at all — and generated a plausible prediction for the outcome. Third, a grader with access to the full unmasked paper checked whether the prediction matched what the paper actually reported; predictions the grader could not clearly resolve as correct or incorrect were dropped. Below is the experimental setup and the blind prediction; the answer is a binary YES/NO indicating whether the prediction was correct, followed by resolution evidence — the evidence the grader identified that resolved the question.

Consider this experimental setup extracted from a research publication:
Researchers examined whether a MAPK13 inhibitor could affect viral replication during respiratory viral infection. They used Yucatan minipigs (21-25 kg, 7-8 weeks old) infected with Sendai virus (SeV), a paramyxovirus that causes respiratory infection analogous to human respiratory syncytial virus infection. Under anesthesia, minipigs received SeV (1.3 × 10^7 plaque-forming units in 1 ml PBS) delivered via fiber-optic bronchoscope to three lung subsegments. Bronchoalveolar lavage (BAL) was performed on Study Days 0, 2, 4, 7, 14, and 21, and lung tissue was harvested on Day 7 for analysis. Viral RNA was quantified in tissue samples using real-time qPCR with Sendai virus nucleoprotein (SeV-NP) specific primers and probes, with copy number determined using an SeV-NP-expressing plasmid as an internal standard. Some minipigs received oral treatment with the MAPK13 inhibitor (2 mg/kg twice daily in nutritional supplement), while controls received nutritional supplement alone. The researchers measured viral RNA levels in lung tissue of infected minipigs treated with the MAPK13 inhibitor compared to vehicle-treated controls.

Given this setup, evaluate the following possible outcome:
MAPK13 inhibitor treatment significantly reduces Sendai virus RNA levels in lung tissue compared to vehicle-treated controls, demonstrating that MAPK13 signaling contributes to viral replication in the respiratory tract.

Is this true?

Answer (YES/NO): NO